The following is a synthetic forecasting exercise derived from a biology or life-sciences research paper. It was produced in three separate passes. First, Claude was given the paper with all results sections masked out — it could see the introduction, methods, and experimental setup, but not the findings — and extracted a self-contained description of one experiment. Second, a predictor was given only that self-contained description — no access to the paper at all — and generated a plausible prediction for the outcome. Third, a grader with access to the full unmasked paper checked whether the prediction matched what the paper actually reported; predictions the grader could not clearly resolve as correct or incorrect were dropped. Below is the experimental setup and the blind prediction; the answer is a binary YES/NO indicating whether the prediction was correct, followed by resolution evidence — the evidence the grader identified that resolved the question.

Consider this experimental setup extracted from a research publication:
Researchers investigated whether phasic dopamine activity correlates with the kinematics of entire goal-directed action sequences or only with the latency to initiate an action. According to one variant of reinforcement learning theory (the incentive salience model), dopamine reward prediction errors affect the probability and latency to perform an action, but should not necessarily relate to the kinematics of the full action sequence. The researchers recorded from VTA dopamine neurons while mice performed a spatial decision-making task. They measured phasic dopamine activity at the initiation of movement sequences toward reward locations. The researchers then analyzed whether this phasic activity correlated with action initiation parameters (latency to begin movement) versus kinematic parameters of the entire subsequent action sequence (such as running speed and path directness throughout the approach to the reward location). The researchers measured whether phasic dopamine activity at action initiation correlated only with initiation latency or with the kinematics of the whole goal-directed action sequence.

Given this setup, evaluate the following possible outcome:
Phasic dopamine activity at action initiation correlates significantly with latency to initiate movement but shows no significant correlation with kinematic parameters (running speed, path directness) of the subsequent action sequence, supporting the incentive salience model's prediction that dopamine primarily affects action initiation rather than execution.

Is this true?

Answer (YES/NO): NO